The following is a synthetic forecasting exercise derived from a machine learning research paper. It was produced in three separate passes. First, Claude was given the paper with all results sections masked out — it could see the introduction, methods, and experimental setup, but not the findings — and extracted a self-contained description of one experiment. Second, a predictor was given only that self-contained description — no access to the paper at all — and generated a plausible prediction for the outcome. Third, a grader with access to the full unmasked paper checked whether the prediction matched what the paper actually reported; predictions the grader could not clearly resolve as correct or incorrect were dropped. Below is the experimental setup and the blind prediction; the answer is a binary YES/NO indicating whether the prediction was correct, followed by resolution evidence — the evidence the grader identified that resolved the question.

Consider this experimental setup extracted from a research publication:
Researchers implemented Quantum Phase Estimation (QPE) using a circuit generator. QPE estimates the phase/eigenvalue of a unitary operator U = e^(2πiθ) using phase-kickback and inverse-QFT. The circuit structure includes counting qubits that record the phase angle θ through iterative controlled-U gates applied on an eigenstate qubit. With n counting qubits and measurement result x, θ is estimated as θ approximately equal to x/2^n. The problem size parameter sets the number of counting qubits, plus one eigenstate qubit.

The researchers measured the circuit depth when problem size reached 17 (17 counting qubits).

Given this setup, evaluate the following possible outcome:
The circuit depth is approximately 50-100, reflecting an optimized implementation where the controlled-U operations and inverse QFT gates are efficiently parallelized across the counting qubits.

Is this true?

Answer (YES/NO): NO